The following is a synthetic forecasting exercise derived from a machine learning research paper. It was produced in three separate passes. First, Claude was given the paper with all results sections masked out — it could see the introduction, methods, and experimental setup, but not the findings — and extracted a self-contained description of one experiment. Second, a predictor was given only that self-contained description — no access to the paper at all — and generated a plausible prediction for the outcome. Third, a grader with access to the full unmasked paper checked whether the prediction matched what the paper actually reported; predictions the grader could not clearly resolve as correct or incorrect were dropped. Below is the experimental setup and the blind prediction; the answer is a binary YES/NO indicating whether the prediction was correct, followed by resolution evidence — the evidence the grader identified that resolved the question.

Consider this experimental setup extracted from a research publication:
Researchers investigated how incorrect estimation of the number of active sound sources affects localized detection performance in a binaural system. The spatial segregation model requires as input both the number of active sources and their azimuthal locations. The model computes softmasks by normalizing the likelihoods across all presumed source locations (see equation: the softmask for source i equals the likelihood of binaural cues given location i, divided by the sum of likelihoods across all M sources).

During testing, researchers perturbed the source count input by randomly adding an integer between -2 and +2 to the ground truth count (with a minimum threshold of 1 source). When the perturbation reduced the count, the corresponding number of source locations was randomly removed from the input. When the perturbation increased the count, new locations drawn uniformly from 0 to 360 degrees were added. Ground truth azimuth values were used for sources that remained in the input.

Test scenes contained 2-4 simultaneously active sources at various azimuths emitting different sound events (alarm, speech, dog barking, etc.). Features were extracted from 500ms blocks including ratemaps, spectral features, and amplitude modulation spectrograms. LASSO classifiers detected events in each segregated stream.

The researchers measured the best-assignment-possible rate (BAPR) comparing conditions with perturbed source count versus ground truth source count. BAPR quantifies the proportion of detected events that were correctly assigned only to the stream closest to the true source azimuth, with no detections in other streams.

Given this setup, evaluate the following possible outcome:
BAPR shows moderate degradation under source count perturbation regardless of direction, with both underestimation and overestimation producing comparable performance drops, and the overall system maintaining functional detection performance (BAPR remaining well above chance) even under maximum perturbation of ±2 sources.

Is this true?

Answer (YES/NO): NO